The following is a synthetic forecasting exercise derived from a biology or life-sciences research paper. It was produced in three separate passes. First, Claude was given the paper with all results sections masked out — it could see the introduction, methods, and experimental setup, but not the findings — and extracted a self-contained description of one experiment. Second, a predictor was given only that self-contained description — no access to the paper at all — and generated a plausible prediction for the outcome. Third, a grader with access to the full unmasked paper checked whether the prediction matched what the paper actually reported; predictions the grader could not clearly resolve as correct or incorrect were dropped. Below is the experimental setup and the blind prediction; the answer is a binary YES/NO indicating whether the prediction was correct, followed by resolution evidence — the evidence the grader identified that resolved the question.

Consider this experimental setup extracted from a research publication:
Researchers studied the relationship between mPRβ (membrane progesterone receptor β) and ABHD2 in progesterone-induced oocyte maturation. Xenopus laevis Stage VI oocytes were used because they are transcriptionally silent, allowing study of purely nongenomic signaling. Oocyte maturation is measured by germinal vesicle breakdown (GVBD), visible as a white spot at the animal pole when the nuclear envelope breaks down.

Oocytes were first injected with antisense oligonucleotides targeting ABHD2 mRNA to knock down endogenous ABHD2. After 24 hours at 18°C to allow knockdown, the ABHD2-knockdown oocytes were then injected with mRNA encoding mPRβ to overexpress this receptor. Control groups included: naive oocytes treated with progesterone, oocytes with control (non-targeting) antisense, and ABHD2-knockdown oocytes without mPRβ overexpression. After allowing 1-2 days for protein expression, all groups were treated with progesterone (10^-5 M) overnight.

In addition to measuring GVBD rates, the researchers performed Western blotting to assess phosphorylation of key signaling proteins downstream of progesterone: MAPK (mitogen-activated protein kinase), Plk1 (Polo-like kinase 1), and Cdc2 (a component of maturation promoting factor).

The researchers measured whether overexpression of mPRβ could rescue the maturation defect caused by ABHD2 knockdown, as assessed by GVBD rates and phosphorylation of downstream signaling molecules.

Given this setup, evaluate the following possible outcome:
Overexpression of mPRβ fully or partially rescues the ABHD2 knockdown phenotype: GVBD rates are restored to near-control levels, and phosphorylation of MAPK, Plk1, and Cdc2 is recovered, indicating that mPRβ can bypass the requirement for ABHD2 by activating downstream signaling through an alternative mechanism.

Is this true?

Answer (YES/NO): NO